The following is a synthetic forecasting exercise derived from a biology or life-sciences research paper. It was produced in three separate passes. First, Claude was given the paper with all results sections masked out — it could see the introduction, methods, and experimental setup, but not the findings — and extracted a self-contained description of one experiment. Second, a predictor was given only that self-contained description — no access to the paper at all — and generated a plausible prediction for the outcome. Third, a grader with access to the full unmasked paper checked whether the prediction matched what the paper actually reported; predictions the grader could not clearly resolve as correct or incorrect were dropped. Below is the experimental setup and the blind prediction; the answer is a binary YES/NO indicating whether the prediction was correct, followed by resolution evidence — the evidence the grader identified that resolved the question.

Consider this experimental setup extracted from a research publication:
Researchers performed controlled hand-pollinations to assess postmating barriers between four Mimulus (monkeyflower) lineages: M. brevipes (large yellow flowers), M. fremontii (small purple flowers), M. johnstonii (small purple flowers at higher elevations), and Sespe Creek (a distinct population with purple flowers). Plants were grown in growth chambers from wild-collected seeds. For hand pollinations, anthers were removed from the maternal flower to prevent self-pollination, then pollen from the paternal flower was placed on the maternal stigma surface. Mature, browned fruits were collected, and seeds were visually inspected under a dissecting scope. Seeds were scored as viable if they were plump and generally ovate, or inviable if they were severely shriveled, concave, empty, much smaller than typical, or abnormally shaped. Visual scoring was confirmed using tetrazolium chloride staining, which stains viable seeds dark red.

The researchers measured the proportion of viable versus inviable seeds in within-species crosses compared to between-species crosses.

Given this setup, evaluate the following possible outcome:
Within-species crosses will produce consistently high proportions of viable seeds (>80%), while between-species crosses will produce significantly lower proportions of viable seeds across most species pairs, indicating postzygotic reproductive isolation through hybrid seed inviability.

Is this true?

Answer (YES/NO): YES